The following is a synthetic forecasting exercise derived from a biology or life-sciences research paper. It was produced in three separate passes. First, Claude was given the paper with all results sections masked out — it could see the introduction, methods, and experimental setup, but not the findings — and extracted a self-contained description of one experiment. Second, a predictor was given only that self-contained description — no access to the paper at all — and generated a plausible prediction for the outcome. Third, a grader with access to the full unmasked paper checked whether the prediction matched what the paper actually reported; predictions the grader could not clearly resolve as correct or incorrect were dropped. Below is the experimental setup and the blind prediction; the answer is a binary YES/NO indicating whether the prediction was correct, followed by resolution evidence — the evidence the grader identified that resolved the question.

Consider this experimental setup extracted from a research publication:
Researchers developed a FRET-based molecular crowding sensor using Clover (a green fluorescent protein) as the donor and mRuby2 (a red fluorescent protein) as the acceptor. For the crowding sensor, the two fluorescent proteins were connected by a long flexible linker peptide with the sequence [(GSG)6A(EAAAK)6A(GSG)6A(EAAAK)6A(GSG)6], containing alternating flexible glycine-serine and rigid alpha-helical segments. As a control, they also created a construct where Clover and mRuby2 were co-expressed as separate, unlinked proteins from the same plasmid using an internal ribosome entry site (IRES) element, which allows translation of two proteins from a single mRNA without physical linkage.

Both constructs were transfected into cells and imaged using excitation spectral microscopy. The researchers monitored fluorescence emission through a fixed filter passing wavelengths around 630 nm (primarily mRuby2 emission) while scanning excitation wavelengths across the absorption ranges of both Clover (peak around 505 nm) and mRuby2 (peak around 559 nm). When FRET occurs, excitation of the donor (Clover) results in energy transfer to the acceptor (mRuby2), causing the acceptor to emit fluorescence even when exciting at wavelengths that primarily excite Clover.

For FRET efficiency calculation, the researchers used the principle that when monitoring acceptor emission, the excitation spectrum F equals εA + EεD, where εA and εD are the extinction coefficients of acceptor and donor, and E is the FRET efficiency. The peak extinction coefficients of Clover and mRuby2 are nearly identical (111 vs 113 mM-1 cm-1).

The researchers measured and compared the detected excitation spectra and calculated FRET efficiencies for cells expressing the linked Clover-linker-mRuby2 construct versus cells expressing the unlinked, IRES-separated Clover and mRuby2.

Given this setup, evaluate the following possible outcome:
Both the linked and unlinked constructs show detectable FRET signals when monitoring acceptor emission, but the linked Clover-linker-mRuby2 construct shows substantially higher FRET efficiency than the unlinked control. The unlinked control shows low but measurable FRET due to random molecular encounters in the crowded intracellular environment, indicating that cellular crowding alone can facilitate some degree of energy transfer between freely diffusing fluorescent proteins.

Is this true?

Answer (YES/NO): NO